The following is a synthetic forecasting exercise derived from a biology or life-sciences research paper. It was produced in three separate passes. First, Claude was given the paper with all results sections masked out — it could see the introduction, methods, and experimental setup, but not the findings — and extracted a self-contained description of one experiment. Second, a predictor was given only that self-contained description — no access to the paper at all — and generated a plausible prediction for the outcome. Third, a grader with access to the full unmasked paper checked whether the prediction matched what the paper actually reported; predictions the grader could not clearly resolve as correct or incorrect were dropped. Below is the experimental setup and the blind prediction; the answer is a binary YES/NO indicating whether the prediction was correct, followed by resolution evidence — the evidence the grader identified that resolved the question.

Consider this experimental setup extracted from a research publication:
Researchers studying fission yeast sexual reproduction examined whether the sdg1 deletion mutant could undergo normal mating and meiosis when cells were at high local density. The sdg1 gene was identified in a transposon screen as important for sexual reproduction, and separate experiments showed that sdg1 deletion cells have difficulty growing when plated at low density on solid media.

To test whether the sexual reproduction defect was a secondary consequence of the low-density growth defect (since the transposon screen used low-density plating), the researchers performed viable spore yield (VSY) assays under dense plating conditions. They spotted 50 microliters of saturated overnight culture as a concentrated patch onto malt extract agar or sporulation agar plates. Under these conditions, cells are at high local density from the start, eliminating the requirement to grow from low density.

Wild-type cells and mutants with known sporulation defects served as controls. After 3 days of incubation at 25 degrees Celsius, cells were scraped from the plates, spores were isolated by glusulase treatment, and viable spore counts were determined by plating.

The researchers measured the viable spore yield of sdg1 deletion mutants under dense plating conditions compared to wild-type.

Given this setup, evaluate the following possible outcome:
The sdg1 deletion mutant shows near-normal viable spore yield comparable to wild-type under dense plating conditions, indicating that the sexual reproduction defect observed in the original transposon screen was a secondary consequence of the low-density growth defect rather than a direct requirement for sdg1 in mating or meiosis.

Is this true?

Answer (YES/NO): YES